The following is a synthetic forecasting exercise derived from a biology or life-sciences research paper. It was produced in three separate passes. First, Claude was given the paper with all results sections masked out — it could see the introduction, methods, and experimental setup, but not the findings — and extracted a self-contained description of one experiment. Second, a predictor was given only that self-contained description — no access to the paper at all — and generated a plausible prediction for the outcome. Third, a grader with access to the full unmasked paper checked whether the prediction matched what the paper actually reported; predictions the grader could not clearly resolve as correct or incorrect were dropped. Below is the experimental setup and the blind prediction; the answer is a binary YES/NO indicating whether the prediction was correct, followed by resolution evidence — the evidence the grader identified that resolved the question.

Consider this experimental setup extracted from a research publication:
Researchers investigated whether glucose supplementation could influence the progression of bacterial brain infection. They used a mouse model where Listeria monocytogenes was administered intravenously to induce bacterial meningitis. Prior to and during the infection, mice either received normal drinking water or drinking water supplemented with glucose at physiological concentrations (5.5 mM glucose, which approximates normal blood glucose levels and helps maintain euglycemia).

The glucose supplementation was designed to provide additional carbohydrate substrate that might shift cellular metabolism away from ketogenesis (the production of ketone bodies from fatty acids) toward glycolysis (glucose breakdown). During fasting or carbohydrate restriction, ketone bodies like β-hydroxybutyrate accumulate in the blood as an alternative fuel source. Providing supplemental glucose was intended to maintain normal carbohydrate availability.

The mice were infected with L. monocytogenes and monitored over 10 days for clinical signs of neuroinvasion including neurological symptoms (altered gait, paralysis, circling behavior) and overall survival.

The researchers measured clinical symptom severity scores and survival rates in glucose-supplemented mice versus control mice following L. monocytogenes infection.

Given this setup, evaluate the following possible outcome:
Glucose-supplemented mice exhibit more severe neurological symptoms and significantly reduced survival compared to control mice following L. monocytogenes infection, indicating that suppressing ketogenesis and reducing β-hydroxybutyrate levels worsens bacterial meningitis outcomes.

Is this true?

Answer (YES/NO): NO